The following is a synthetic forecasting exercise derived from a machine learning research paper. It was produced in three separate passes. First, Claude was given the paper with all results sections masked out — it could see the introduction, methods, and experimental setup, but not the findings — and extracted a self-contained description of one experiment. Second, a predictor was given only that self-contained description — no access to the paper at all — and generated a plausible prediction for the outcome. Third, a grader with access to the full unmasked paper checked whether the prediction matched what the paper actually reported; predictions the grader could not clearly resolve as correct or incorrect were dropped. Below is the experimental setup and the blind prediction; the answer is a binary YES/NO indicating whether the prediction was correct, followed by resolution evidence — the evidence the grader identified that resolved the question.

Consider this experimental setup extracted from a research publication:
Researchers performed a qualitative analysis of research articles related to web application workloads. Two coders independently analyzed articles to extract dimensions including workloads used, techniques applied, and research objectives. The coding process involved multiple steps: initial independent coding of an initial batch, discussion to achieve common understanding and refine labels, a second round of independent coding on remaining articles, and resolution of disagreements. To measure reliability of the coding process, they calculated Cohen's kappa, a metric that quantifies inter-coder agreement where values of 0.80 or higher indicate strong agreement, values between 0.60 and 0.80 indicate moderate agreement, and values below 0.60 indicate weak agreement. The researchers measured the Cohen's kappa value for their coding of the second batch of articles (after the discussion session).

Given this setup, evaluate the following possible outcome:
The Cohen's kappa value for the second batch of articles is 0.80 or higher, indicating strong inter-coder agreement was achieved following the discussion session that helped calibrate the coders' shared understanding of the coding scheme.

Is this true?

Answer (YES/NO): YES